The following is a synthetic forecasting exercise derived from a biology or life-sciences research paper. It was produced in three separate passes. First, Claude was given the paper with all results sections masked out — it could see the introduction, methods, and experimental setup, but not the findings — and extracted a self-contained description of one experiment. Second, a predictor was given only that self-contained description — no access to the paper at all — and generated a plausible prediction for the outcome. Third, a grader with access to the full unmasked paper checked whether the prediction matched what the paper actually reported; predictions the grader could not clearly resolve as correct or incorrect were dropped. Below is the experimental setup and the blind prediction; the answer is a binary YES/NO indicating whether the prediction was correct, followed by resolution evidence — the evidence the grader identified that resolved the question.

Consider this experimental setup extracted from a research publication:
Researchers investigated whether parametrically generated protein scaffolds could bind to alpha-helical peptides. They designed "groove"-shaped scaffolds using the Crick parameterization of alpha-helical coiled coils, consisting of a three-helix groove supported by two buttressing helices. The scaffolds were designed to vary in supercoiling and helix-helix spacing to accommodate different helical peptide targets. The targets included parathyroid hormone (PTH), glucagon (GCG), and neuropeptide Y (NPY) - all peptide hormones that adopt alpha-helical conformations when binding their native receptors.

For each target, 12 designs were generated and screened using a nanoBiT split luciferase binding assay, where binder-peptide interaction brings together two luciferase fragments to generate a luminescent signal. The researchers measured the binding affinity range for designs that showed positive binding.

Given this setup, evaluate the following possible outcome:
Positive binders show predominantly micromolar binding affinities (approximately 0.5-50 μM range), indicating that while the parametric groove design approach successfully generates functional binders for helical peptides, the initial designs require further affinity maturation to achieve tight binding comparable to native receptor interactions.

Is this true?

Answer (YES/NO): YES